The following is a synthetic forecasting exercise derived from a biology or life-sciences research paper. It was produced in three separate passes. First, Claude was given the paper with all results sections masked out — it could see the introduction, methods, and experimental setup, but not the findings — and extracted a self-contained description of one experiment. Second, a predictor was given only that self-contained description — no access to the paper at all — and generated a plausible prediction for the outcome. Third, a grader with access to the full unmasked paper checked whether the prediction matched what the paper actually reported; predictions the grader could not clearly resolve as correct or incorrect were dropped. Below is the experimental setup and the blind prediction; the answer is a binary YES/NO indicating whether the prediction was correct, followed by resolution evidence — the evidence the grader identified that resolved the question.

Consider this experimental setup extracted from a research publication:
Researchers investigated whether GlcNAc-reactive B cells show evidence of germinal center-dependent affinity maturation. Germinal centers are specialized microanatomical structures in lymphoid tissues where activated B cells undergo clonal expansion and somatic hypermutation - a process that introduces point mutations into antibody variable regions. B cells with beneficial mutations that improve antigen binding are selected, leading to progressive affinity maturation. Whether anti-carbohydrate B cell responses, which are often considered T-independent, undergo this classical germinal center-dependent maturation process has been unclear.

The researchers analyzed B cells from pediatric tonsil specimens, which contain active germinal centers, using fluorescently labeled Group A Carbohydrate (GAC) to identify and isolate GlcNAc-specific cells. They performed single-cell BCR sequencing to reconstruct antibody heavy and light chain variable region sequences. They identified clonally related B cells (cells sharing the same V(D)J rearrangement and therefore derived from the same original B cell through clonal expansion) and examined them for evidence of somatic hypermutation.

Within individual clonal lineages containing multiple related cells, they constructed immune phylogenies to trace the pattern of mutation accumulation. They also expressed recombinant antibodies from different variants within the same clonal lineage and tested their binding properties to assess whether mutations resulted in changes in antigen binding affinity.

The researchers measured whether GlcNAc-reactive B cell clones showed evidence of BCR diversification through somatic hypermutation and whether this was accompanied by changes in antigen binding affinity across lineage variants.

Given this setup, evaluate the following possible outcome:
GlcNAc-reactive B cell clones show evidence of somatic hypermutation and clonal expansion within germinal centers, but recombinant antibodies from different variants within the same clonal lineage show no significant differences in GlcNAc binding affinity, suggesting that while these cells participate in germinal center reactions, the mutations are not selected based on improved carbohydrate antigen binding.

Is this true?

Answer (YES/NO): NO